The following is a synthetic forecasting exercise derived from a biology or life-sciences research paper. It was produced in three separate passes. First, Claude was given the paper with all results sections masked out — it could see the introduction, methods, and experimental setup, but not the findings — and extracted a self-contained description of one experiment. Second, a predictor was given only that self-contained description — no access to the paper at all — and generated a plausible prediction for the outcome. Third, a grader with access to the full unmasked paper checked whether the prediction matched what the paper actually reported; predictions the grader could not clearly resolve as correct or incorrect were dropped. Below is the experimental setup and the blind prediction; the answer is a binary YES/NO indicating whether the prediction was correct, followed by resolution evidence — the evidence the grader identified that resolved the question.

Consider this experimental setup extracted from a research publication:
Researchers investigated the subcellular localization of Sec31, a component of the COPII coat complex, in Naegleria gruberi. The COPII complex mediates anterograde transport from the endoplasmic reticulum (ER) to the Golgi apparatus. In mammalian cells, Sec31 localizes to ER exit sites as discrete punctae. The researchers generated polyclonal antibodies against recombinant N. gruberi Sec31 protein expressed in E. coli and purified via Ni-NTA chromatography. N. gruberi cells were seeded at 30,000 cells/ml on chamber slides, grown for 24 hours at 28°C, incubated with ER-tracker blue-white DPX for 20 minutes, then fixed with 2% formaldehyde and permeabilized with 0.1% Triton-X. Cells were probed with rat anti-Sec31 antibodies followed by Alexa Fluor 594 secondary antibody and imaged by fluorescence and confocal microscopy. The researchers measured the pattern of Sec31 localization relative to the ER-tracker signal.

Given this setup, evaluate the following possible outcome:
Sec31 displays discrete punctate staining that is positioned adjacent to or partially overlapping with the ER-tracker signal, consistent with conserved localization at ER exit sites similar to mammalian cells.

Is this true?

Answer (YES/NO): NO